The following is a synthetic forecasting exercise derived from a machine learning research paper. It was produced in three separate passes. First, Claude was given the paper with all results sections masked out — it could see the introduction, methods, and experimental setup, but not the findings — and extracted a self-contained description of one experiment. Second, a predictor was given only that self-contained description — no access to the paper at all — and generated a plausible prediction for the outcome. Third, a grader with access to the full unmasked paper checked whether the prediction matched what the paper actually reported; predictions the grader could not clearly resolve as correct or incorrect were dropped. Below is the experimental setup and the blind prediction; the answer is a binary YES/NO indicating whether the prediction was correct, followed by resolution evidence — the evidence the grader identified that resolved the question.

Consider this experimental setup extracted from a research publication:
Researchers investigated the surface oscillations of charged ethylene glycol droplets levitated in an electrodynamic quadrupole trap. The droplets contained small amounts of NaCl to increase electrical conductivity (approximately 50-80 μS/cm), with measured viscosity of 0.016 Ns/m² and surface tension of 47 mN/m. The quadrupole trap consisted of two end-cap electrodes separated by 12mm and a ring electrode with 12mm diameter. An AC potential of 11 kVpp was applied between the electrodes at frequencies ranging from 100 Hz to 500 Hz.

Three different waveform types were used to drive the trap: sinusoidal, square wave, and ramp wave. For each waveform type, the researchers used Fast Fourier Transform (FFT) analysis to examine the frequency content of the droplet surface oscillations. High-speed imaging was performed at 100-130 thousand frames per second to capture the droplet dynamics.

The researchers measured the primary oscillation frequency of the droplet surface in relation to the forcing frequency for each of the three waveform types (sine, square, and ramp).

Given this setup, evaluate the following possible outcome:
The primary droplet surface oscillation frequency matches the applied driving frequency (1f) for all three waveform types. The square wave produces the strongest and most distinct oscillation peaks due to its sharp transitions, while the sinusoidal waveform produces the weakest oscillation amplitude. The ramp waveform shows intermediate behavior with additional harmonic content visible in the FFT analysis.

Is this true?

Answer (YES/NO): NO